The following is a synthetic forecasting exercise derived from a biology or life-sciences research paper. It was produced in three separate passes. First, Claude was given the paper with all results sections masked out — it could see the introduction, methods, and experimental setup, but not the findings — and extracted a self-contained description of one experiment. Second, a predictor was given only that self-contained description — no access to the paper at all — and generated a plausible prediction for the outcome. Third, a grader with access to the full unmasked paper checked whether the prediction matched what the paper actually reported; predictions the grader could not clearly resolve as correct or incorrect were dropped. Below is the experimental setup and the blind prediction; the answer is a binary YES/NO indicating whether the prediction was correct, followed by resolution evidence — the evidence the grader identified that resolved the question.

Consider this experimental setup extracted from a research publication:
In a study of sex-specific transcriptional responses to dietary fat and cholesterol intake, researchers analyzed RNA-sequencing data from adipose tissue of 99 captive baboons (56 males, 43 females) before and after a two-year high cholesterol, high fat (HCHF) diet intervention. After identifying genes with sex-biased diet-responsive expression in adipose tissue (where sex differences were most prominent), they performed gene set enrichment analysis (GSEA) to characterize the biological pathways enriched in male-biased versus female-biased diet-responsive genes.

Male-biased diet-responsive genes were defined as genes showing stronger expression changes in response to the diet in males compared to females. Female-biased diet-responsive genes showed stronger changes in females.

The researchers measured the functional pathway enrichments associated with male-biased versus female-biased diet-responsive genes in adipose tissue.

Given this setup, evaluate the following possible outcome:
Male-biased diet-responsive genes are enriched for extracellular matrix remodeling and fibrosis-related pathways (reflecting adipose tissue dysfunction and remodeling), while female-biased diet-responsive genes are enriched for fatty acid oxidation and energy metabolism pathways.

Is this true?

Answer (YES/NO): NO